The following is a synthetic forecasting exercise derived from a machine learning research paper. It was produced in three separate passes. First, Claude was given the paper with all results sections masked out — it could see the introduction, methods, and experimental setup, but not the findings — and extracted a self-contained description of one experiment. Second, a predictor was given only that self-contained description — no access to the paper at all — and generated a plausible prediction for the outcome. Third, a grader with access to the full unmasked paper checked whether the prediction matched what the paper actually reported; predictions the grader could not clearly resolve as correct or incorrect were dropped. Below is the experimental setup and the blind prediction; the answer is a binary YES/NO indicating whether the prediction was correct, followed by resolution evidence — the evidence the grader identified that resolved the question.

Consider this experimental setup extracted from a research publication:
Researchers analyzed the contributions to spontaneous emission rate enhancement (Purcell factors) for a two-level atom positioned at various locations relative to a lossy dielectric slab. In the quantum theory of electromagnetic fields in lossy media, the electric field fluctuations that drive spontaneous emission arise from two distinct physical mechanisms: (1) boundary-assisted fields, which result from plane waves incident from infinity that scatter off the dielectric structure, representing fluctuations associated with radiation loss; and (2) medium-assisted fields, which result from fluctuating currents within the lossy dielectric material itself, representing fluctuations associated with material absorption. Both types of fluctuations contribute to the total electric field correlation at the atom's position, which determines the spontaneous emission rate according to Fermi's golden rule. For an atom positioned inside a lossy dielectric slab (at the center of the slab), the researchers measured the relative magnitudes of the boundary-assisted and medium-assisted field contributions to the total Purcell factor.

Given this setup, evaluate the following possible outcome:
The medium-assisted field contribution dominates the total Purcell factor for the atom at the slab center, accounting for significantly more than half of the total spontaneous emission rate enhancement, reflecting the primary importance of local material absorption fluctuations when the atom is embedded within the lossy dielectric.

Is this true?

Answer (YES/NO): YES